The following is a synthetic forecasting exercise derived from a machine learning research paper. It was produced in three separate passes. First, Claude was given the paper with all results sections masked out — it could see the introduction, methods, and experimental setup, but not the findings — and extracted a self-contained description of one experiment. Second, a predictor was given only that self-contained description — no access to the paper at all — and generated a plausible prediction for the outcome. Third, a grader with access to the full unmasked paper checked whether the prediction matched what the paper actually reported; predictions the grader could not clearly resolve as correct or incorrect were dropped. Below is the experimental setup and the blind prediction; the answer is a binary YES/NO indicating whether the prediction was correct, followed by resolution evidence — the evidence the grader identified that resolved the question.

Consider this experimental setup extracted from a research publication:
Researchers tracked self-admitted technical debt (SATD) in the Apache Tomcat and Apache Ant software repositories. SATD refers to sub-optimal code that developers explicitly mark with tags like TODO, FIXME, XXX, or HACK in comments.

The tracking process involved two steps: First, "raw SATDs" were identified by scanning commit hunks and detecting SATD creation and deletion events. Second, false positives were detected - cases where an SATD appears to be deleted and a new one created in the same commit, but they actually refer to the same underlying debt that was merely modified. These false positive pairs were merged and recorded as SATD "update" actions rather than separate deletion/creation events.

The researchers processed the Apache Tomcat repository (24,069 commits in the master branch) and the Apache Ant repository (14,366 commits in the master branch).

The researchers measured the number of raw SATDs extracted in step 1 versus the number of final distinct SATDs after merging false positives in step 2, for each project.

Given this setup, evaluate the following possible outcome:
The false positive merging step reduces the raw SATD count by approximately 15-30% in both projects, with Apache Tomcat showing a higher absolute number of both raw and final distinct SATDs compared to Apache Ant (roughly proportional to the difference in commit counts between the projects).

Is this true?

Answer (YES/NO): NO